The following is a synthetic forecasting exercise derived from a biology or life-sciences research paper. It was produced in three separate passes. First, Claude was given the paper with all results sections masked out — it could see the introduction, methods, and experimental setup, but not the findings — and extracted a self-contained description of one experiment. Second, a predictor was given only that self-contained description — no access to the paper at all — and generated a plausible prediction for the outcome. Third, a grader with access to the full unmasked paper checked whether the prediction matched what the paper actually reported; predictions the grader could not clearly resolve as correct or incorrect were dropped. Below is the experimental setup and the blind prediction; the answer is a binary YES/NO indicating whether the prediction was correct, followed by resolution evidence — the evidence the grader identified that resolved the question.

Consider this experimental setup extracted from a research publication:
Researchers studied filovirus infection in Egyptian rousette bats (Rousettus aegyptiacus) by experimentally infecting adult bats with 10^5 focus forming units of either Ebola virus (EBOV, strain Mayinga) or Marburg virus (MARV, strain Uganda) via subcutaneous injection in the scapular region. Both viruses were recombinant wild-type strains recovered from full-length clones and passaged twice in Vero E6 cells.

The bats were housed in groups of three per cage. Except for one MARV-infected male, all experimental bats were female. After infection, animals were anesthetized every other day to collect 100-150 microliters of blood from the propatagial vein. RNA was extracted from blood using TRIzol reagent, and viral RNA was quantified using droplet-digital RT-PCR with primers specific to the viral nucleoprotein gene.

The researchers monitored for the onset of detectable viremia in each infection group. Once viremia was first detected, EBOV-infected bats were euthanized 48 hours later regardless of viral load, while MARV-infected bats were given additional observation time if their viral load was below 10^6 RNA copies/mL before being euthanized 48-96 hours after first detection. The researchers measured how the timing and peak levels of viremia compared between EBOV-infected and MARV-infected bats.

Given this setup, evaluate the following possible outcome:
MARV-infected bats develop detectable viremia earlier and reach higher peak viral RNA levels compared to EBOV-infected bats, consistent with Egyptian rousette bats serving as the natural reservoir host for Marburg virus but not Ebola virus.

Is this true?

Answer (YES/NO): YES